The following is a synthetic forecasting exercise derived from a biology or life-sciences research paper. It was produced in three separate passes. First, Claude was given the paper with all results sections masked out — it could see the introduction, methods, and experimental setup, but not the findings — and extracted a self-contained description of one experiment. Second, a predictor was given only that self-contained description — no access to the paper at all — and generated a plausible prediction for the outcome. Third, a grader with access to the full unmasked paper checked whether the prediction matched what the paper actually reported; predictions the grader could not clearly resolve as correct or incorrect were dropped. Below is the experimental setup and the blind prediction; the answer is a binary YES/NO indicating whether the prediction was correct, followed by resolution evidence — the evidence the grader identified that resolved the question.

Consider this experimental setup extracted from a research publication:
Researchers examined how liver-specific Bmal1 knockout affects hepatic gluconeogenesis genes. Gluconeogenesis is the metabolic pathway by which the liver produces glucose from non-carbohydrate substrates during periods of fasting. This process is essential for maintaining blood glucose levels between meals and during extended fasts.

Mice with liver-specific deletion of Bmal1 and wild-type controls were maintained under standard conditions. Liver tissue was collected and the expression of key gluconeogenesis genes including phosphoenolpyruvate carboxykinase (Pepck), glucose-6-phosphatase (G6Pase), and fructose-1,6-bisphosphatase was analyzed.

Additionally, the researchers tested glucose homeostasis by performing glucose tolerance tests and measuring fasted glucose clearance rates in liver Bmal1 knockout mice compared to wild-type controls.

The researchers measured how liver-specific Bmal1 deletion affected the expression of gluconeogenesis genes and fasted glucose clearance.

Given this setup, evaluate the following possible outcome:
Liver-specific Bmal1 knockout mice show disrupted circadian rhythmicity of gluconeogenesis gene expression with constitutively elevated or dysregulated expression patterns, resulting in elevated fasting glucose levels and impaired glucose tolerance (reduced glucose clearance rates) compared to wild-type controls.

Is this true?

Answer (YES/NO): NO